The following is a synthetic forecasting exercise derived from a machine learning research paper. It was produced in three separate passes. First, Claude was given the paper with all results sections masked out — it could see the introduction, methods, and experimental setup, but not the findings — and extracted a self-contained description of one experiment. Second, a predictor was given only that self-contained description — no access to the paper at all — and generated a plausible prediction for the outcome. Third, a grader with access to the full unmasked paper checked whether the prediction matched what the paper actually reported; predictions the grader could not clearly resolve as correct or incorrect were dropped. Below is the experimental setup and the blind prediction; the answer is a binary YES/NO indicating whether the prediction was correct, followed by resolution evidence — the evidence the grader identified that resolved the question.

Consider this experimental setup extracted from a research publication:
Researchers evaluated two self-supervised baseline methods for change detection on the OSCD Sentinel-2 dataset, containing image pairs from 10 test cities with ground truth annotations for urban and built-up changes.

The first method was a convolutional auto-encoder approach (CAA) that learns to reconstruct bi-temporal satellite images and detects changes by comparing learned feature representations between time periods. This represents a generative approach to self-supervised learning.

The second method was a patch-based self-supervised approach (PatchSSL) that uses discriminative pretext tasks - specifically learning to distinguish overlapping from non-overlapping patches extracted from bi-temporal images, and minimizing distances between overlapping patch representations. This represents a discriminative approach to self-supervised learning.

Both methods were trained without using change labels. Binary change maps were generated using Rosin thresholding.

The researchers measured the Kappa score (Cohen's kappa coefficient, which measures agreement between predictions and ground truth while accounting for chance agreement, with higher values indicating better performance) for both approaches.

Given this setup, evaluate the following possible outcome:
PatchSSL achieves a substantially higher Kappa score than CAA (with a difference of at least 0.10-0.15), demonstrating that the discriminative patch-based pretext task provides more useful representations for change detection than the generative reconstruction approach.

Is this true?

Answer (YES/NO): YES